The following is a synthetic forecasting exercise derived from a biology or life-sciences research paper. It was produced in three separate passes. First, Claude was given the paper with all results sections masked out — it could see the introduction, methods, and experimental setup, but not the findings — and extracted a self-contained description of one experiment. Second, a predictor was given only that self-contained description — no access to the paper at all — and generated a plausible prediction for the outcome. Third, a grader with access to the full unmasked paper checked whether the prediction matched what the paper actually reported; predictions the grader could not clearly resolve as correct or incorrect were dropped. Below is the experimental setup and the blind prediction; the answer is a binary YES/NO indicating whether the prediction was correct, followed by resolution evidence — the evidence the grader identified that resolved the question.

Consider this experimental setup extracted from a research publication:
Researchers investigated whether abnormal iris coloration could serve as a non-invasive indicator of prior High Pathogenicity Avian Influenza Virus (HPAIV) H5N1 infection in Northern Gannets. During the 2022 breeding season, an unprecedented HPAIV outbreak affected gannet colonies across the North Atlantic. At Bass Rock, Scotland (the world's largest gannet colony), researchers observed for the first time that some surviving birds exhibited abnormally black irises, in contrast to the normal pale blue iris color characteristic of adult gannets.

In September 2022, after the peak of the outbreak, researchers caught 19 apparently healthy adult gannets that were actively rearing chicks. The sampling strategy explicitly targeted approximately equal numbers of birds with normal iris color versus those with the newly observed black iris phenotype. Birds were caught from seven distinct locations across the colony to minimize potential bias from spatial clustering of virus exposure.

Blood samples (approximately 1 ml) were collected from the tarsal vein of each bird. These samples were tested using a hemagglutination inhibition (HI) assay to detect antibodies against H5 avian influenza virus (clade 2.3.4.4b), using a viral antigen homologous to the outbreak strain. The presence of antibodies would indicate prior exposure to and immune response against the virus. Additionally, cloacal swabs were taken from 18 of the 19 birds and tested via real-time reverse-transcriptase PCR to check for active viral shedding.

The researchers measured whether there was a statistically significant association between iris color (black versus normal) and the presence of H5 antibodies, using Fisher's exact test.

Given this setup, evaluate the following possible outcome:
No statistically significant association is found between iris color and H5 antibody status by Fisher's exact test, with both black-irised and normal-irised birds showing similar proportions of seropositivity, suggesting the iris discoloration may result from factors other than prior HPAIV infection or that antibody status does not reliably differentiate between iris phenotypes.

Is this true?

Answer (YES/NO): NO